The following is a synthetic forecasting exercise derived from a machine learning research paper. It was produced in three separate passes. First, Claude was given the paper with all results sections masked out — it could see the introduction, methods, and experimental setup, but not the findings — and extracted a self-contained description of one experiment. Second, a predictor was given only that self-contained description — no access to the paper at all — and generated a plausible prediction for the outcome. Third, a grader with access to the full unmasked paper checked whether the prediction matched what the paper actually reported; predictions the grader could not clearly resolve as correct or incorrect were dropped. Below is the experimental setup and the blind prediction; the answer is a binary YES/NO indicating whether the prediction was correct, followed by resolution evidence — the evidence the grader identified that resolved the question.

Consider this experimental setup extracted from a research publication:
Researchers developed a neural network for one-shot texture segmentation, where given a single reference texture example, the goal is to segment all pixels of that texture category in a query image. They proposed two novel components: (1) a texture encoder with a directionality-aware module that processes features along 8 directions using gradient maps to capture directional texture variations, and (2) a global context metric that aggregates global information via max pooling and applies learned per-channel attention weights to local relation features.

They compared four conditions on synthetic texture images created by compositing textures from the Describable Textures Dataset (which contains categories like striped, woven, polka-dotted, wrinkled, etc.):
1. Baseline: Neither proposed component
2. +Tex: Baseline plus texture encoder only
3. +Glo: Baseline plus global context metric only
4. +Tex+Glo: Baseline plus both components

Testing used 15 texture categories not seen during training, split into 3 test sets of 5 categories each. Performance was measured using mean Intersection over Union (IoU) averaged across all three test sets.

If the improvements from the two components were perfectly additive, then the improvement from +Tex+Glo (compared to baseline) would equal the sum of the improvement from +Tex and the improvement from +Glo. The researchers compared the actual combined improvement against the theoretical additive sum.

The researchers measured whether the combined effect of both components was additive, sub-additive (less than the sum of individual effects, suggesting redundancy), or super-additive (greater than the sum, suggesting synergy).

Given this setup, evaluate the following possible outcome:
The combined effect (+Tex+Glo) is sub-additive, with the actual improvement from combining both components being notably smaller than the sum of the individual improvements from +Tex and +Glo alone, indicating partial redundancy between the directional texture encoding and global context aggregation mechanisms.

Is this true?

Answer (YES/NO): YES